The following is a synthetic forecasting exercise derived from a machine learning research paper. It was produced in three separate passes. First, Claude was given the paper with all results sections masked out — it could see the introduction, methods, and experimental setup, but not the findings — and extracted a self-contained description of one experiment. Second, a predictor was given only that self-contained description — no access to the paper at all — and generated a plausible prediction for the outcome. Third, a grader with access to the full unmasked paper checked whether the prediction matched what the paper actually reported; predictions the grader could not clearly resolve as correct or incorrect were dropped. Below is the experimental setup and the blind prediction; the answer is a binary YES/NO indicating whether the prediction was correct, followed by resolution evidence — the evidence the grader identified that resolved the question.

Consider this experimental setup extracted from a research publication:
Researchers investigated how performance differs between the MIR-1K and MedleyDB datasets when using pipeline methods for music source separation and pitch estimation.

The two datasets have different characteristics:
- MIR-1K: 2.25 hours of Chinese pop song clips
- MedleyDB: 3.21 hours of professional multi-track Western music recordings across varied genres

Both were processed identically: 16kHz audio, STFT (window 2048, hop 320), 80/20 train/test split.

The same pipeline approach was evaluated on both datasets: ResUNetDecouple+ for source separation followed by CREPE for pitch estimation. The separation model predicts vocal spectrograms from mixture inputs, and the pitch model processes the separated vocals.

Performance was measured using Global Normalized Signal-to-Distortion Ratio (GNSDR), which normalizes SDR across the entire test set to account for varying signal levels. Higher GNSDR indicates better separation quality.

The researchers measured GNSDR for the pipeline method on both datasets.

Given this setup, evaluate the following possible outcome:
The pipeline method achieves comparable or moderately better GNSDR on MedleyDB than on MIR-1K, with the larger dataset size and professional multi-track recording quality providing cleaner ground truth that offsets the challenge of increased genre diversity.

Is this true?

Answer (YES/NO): YES